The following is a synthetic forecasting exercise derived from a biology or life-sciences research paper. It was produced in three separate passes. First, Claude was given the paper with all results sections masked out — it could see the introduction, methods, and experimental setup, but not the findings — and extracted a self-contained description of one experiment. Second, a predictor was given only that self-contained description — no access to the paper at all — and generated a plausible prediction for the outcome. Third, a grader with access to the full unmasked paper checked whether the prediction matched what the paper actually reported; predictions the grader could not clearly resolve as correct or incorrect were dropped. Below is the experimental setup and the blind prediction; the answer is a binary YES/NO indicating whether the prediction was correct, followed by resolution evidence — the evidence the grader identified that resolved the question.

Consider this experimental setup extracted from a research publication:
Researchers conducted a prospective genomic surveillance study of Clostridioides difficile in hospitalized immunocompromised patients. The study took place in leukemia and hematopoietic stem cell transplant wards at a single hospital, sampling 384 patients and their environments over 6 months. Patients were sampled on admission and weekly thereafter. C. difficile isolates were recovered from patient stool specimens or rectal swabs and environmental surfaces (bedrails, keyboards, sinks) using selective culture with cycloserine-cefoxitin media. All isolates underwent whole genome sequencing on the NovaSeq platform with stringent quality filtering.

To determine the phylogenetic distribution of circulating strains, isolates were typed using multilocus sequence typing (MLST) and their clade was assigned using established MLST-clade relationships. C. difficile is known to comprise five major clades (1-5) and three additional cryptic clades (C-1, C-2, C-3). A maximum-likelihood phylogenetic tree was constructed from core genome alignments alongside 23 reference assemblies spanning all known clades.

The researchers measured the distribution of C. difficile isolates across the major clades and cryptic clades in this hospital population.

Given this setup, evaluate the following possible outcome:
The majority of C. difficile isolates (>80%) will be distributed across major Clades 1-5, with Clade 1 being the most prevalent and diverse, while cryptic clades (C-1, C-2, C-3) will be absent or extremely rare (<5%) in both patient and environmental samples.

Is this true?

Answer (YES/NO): NO